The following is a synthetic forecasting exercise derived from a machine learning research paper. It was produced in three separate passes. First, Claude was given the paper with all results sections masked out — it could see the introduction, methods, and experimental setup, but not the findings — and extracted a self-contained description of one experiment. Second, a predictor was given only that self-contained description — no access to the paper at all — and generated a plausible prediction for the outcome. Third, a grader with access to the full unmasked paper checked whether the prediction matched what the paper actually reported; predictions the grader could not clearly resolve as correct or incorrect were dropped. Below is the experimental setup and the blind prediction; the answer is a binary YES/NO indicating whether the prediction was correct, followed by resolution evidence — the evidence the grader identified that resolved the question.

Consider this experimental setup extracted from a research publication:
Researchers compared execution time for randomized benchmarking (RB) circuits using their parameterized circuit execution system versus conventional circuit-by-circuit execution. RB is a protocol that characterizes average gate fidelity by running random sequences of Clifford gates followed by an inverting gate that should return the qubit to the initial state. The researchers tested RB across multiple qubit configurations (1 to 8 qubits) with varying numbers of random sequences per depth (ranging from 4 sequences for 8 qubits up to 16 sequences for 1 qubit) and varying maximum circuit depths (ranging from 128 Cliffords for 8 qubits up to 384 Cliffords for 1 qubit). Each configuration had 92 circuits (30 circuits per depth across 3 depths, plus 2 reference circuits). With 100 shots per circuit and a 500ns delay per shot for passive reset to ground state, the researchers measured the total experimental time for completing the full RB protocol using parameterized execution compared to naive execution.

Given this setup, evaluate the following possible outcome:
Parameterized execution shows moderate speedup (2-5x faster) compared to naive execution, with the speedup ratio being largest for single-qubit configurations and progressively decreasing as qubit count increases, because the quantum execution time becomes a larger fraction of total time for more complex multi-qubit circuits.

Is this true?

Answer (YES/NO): NO